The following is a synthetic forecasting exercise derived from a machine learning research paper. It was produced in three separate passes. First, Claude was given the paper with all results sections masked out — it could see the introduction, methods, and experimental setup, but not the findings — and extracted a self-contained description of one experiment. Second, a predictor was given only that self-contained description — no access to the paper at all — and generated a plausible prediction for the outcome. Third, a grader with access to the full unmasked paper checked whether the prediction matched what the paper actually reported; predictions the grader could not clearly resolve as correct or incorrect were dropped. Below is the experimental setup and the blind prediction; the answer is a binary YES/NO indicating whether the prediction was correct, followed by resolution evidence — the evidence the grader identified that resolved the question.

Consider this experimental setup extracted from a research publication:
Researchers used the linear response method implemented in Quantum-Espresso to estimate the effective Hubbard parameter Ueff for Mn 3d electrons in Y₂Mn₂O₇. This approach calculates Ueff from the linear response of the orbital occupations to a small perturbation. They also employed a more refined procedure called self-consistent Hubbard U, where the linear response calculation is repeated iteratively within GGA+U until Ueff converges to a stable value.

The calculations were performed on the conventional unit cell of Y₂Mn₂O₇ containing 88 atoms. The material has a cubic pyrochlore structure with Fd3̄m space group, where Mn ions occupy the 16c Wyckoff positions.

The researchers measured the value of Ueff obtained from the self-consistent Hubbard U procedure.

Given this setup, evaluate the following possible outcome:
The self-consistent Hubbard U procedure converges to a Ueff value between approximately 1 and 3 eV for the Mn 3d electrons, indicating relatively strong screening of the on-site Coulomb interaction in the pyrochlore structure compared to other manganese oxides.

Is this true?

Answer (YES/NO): NO